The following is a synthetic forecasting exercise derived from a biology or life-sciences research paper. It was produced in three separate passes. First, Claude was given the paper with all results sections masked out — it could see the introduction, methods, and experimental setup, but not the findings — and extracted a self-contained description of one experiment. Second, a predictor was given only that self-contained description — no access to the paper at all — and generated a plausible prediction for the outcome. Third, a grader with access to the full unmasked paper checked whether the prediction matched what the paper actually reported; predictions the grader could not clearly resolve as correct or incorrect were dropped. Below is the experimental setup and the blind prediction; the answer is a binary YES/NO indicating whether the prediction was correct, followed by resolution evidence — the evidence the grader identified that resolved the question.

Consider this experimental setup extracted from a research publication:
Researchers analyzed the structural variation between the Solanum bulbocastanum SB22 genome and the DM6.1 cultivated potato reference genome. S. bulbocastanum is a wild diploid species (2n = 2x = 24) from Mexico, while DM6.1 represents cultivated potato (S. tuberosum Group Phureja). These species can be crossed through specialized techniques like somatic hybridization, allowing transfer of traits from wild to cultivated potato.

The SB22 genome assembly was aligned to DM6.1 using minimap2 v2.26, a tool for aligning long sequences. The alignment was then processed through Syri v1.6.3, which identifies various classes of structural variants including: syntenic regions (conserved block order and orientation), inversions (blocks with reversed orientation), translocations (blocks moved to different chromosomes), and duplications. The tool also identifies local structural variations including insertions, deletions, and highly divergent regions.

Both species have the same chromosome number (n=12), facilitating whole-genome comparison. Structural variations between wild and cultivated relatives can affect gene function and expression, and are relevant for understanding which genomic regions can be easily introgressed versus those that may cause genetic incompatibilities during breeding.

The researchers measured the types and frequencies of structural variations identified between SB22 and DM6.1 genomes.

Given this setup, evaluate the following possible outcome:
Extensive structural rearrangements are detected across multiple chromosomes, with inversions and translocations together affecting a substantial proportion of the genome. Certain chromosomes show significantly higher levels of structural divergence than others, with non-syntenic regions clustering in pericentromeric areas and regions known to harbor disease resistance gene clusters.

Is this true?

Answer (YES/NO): NO